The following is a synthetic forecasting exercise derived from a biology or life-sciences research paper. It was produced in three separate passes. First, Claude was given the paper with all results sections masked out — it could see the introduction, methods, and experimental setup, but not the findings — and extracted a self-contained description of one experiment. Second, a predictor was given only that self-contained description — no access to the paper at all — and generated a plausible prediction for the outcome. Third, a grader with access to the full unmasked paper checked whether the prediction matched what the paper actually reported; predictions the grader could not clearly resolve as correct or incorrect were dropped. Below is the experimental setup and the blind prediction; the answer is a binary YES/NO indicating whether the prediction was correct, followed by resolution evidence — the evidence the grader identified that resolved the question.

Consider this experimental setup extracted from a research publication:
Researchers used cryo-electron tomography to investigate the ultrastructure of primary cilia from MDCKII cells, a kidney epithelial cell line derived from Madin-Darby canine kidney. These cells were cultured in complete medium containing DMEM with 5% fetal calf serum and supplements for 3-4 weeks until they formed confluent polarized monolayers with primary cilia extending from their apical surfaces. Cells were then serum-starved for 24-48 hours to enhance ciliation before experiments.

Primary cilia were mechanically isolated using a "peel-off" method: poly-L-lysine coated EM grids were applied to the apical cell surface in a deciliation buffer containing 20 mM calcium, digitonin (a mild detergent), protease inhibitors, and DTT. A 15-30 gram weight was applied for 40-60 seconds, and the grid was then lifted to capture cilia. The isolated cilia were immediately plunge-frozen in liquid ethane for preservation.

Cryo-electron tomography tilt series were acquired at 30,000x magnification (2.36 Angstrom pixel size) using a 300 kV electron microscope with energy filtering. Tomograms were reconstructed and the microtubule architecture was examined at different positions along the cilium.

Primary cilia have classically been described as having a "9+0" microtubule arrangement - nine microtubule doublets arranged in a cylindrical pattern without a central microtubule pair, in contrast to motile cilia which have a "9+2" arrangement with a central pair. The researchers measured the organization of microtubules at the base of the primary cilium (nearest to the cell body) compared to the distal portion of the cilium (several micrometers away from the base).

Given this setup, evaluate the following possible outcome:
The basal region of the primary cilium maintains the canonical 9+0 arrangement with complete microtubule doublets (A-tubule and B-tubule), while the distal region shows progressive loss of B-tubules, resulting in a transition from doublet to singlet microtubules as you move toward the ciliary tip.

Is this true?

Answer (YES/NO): YES